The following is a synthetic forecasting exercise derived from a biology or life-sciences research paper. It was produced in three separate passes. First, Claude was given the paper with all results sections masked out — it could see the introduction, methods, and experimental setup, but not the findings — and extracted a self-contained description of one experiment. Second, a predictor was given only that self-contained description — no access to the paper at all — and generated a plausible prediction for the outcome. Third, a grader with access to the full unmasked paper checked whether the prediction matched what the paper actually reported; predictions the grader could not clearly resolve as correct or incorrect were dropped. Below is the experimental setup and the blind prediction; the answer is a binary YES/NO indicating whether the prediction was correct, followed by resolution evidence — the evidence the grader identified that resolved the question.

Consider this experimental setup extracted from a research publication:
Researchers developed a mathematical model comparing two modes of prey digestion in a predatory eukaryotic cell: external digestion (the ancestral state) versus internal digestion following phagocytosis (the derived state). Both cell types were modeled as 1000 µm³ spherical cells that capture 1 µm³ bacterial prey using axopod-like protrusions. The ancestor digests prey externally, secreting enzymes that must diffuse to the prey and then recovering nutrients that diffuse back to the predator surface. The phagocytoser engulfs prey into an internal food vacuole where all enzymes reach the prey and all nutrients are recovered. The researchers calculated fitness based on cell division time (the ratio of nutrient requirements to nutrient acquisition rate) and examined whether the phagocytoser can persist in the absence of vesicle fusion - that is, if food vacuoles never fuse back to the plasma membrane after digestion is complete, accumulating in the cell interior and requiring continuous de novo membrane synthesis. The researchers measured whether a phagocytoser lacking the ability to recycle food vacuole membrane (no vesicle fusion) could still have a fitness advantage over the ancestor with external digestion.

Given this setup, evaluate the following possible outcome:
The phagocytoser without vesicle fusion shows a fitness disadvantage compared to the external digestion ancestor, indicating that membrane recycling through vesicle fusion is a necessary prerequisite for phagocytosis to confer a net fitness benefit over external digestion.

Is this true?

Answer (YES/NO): NO